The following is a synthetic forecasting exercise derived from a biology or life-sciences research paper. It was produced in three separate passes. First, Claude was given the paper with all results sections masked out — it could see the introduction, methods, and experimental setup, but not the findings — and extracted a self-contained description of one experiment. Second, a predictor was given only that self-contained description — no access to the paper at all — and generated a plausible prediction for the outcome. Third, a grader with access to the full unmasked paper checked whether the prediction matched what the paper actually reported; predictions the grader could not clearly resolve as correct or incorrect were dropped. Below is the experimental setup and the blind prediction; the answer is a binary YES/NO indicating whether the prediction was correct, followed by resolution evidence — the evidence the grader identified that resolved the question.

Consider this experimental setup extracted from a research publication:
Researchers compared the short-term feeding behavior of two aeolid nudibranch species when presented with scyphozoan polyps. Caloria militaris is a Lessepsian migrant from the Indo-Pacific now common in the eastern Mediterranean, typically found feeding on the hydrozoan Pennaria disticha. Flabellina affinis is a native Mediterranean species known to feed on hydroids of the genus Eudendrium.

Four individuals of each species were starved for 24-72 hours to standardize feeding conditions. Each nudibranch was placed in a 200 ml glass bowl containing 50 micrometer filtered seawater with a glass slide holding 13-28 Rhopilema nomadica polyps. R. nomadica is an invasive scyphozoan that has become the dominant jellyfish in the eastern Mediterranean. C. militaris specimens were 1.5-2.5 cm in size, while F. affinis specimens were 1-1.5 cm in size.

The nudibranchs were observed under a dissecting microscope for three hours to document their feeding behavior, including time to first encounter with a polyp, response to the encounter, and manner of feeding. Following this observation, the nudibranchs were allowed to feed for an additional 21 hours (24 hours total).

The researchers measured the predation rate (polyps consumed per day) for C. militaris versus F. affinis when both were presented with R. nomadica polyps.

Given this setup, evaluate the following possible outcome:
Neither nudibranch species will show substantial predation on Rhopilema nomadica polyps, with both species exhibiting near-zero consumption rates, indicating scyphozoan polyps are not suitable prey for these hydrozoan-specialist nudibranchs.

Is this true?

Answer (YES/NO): NO